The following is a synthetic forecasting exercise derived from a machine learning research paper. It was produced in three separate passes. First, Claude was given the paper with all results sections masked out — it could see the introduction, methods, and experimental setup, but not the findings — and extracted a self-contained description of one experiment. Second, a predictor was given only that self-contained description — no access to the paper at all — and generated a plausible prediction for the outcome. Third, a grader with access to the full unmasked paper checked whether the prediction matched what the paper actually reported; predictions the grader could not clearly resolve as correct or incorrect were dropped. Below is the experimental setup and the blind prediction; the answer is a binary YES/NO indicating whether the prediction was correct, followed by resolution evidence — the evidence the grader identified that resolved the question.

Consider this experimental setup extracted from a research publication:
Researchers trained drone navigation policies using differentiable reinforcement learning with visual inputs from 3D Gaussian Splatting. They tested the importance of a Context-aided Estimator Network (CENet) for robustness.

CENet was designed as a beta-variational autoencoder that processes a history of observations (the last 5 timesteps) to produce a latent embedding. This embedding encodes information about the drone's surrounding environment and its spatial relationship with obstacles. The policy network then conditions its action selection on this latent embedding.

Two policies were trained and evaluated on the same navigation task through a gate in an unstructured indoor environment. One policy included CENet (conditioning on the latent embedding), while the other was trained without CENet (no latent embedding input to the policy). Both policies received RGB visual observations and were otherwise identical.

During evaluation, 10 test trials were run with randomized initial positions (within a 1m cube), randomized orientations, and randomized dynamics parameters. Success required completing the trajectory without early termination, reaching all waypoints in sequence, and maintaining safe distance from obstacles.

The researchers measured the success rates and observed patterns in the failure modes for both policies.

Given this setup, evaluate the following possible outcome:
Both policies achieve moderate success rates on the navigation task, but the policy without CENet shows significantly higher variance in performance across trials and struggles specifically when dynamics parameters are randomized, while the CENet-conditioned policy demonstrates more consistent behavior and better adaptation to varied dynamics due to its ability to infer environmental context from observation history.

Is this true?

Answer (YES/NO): NO